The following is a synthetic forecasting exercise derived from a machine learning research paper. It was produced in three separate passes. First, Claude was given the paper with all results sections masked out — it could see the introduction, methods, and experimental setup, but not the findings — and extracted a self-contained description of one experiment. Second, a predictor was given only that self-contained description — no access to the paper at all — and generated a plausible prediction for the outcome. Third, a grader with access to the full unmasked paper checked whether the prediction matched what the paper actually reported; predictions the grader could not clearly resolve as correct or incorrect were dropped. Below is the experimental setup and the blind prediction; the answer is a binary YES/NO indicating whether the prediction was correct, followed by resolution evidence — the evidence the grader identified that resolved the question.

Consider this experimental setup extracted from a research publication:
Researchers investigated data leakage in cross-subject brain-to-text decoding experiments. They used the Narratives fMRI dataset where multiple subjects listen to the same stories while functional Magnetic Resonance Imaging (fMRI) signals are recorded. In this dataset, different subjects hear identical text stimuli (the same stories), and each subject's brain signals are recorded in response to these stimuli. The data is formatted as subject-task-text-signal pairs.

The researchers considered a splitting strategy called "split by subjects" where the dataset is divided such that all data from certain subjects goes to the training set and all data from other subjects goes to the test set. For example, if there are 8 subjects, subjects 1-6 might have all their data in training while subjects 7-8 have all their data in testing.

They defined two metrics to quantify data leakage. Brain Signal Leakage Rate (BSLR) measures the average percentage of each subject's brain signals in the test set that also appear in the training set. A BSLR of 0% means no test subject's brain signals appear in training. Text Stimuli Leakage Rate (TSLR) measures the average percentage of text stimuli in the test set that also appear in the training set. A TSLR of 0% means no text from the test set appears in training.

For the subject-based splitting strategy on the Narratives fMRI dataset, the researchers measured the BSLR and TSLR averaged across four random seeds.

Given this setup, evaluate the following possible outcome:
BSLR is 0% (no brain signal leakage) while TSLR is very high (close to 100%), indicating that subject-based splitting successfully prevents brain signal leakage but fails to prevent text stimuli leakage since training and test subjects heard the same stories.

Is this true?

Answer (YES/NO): YES